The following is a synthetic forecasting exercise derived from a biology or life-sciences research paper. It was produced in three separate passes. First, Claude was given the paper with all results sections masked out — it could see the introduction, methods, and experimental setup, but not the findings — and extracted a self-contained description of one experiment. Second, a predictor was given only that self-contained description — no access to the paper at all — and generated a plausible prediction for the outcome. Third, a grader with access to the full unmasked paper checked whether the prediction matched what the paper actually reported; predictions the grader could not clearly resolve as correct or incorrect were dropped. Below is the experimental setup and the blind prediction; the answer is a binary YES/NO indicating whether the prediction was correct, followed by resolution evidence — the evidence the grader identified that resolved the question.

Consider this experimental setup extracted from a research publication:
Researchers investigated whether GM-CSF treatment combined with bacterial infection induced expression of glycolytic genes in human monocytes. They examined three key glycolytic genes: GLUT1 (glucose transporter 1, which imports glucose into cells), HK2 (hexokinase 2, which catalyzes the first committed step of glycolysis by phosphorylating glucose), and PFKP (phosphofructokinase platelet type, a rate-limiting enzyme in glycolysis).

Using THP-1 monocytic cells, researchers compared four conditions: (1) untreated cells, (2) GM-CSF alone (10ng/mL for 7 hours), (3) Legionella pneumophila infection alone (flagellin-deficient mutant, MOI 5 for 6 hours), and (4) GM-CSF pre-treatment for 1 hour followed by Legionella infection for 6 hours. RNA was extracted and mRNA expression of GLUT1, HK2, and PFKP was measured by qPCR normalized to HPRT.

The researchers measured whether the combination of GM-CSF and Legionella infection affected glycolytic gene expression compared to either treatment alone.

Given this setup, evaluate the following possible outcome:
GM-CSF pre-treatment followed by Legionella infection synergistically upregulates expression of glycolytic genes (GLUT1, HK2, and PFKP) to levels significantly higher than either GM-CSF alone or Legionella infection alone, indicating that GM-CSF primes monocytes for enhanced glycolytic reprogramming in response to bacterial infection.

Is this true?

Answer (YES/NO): NO